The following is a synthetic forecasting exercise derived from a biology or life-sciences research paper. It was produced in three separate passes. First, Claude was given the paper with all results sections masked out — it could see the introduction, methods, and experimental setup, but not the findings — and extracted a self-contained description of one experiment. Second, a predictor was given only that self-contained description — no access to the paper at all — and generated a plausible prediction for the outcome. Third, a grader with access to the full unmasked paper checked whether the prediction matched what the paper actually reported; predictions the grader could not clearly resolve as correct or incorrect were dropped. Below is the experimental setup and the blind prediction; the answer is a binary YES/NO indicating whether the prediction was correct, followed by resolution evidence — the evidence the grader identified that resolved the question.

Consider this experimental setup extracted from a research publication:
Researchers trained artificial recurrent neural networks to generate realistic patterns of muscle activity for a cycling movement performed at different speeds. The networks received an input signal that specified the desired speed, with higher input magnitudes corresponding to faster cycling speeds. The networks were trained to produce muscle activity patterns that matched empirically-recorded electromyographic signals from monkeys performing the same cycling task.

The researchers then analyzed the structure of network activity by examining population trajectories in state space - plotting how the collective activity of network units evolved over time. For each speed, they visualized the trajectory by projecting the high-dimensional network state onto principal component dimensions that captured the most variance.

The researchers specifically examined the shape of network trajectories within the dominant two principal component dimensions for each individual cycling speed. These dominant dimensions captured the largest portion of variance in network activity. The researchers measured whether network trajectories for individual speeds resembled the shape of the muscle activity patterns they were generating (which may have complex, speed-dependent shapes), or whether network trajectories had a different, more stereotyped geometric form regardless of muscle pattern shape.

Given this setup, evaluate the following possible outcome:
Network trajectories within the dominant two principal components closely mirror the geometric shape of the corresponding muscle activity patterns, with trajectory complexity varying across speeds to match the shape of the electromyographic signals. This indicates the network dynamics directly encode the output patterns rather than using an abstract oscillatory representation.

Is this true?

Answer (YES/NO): NO